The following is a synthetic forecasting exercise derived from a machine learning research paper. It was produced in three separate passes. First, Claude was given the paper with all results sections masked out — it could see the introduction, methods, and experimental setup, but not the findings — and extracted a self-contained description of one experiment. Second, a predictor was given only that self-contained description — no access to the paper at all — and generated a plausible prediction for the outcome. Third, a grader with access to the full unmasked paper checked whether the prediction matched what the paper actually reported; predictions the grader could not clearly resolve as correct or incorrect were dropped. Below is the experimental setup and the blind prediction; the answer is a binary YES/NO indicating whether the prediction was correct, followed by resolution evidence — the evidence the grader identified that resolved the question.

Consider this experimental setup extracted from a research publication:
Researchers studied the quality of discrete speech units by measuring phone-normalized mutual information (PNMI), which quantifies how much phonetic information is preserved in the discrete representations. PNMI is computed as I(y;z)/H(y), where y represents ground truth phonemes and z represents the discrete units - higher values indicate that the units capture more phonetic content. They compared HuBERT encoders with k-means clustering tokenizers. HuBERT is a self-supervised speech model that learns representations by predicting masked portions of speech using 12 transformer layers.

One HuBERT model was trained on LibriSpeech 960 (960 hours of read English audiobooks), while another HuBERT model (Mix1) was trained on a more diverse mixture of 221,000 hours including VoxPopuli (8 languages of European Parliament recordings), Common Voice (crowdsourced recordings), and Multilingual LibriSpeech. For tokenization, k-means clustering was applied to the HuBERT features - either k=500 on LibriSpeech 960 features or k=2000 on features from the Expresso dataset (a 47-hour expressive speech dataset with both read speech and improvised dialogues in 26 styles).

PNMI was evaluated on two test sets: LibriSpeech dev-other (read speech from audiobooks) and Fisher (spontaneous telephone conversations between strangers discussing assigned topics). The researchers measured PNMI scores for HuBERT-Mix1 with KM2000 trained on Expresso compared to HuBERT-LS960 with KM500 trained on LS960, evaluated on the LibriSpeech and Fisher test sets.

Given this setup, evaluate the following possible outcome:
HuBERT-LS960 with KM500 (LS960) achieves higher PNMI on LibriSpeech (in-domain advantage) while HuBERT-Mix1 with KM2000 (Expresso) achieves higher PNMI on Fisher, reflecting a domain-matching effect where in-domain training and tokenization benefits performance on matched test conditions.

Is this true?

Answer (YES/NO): NO